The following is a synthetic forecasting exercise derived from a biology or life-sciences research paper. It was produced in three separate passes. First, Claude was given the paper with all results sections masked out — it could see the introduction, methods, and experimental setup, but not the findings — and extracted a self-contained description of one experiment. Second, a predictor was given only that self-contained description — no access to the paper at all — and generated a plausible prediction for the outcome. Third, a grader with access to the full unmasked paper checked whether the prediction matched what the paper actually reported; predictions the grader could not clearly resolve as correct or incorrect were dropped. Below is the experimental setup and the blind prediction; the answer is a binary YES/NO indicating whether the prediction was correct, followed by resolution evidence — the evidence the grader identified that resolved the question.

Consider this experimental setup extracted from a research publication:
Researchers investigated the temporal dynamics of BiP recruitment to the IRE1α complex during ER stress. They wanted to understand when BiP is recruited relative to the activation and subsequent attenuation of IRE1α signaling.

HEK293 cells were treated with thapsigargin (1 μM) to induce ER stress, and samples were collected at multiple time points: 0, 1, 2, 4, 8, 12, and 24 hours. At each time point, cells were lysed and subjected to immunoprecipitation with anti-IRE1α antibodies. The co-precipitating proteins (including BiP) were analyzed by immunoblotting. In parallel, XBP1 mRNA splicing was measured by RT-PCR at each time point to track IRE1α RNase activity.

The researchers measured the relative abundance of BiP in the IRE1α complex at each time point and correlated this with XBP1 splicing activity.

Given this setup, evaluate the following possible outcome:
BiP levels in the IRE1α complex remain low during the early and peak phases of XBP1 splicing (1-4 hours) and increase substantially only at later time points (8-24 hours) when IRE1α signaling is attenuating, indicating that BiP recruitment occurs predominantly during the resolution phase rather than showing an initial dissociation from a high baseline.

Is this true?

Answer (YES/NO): NO